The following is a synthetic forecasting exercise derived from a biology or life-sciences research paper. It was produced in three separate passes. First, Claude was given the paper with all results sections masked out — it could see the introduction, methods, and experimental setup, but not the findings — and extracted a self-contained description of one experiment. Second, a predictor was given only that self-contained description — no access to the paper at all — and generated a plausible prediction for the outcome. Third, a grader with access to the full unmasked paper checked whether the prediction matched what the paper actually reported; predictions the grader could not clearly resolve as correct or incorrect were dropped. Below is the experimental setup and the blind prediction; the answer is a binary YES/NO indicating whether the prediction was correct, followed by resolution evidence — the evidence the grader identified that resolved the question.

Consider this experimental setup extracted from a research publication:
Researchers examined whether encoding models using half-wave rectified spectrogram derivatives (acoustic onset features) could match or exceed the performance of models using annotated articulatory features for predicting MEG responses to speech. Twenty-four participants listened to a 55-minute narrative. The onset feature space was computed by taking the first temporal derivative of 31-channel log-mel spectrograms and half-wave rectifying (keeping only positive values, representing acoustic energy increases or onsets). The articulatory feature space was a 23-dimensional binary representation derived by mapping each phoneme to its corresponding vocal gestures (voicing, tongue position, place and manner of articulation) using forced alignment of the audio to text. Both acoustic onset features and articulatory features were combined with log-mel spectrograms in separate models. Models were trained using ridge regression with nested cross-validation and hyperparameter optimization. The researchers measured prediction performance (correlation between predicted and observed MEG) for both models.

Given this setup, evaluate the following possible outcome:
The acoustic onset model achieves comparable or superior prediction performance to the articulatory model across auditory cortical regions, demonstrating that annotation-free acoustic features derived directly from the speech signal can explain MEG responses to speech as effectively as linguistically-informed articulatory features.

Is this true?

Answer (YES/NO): YES